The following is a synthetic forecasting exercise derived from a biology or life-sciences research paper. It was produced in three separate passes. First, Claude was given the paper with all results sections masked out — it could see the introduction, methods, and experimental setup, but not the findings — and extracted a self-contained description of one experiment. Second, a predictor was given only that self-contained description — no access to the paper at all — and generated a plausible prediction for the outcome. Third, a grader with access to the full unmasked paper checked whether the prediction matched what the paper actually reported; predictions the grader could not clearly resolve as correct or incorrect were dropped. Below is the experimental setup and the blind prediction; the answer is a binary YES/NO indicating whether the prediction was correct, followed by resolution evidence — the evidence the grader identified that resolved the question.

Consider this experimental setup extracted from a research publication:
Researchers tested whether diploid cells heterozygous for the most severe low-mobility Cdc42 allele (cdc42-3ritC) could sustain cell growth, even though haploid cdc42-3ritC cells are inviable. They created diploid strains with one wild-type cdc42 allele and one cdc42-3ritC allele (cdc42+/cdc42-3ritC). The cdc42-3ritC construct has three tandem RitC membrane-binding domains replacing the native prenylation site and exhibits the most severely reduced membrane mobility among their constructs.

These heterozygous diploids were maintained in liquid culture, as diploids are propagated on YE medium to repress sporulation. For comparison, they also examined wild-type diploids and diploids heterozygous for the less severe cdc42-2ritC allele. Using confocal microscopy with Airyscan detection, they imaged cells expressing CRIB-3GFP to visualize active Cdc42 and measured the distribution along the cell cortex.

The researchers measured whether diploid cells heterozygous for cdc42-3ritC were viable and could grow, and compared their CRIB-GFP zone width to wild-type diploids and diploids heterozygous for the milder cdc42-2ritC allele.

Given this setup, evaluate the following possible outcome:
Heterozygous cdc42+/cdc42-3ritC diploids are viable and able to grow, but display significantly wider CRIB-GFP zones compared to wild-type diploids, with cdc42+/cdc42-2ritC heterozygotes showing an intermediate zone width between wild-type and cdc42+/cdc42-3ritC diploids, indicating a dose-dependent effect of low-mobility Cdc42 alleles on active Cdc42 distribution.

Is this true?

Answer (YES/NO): NO